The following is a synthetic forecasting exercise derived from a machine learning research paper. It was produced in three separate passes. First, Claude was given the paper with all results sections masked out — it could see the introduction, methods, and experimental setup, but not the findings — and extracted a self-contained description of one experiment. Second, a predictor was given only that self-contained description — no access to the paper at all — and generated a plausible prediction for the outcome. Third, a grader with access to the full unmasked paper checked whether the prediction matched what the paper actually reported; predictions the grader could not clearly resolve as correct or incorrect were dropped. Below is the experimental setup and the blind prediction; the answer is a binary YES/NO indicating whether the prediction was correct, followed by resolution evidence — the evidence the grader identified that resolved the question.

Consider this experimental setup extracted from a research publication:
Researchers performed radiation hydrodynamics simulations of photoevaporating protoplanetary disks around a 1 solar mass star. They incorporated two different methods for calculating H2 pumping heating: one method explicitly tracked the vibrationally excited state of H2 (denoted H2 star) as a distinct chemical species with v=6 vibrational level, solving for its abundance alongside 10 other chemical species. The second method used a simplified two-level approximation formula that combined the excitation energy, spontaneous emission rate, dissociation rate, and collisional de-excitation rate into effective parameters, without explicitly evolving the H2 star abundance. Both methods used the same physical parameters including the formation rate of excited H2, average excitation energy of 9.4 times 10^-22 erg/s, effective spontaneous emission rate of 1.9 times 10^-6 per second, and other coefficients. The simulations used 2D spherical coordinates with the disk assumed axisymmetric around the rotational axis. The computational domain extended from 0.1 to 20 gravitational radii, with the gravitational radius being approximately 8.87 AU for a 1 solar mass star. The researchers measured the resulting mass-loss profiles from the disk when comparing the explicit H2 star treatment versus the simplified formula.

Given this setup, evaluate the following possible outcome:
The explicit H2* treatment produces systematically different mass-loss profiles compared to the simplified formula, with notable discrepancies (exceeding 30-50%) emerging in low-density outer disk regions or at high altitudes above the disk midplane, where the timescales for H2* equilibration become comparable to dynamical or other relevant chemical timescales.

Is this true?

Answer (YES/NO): NO